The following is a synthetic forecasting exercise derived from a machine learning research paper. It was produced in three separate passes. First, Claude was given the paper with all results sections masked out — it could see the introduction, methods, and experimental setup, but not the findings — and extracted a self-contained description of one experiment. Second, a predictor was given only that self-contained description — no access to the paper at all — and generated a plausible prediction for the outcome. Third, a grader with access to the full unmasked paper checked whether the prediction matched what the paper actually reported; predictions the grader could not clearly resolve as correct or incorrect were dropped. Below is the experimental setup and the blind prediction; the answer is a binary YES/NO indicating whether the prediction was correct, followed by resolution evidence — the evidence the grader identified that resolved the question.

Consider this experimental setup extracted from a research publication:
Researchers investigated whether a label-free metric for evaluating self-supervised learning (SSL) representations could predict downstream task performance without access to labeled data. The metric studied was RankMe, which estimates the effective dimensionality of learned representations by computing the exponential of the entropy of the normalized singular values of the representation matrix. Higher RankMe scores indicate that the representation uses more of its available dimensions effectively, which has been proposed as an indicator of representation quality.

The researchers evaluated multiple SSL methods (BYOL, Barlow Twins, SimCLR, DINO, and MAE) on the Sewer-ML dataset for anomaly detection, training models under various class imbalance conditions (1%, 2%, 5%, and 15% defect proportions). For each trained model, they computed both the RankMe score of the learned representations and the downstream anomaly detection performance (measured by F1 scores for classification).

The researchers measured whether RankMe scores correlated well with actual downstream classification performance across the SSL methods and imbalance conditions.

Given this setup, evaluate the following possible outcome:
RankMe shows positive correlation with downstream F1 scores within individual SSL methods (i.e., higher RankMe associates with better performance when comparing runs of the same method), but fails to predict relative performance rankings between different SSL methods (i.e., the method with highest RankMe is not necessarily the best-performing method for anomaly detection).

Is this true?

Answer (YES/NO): NO